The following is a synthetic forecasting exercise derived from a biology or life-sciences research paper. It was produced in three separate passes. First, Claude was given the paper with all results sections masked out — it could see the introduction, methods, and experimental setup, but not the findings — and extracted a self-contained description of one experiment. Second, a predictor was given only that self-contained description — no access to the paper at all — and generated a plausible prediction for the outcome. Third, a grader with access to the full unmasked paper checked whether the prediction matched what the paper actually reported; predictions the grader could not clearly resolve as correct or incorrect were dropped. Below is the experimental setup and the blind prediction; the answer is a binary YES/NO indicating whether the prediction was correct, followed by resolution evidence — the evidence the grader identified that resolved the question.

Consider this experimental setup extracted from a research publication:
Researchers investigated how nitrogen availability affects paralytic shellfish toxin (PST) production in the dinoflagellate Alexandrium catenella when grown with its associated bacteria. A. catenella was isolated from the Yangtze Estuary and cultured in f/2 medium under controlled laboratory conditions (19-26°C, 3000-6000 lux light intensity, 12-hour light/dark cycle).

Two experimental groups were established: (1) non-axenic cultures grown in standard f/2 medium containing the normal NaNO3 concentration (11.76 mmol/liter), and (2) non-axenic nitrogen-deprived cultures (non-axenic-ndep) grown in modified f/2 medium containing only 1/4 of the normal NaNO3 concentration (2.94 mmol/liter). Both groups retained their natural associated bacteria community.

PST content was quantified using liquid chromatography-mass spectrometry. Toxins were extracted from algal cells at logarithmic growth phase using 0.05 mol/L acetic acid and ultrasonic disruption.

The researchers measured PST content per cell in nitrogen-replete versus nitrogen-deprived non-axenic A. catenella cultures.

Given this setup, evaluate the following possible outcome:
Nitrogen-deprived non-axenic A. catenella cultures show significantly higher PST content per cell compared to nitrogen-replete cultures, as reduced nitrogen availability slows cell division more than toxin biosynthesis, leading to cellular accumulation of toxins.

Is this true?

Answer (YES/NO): NO